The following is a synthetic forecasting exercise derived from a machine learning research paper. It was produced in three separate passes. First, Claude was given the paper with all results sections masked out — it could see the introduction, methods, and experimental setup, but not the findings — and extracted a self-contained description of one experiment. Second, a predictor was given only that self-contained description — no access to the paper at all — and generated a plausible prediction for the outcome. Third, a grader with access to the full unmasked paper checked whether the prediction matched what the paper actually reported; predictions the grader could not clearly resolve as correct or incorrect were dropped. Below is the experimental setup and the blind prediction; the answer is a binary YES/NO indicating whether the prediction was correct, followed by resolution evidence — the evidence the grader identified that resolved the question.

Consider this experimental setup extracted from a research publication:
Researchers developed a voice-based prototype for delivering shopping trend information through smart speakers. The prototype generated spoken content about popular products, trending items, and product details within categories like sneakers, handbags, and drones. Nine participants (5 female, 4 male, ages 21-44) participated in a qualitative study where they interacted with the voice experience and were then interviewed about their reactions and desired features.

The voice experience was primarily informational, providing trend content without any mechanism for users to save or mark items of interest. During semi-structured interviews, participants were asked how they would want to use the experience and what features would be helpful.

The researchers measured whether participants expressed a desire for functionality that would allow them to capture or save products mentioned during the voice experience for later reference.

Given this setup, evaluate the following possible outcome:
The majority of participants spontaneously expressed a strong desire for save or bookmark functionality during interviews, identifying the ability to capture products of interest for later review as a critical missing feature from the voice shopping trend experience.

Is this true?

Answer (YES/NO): NO